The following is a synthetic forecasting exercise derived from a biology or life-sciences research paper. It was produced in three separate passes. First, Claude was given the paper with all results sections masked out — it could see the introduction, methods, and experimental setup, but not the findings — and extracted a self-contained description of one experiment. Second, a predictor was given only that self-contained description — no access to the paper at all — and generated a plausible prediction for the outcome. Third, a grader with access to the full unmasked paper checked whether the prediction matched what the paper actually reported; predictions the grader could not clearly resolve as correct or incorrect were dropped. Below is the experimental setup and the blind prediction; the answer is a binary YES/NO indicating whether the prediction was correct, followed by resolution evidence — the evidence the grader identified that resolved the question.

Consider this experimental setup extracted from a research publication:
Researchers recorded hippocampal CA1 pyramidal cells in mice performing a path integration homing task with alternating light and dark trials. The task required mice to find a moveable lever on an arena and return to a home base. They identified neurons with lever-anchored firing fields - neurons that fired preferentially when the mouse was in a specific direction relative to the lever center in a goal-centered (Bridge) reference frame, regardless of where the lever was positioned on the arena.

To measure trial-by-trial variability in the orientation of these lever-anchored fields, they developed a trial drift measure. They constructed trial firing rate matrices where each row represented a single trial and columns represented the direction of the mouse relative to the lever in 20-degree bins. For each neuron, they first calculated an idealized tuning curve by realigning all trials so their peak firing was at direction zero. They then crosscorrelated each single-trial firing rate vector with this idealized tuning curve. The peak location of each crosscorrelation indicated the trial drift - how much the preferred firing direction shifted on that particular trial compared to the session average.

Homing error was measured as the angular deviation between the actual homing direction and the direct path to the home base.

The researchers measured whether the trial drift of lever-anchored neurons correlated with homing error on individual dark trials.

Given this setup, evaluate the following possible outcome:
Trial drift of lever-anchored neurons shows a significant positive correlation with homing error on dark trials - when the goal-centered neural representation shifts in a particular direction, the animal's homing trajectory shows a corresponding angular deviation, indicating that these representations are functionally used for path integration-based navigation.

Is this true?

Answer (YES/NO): YES